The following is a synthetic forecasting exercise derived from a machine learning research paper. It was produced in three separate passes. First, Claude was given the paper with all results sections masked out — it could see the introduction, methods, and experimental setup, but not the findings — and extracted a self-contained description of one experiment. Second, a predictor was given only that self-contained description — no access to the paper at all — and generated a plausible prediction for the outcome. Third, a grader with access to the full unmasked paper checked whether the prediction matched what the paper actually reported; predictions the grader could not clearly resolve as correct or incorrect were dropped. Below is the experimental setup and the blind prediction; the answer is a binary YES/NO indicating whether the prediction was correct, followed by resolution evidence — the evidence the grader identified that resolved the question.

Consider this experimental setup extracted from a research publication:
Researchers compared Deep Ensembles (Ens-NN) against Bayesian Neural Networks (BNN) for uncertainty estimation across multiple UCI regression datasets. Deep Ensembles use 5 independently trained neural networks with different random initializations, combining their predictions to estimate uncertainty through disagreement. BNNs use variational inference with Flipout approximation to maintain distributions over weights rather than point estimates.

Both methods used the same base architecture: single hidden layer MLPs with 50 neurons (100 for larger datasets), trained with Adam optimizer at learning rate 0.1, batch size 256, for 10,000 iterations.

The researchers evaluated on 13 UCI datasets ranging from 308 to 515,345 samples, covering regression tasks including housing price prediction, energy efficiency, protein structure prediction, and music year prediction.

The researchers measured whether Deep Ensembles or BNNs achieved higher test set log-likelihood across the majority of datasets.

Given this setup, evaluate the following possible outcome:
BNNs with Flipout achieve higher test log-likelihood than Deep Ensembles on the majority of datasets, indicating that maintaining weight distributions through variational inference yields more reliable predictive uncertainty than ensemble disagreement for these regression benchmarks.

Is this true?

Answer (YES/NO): NO